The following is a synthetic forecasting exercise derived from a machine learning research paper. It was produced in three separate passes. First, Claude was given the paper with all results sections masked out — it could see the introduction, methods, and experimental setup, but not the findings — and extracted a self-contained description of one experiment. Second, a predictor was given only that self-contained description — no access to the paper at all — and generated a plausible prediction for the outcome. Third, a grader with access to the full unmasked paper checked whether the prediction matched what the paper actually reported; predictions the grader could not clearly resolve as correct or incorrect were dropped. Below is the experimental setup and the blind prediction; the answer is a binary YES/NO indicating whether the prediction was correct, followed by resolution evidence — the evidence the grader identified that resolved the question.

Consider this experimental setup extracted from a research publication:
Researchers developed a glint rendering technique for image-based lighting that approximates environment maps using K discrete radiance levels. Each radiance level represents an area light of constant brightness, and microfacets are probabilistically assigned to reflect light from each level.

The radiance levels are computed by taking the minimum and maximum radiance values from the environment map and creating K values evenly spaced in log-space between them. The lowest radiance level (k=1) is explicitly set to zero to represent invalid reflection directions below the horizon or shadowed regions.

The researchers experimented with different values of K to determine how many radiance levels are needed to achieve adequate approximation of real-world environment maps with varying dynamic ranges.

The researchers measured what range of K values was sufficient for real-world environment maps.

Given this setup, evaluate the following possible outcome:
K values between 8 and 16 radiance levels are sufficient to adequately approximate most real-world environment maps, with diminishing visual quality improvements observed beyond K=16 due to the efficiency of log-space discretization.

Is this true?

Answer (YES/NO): NO